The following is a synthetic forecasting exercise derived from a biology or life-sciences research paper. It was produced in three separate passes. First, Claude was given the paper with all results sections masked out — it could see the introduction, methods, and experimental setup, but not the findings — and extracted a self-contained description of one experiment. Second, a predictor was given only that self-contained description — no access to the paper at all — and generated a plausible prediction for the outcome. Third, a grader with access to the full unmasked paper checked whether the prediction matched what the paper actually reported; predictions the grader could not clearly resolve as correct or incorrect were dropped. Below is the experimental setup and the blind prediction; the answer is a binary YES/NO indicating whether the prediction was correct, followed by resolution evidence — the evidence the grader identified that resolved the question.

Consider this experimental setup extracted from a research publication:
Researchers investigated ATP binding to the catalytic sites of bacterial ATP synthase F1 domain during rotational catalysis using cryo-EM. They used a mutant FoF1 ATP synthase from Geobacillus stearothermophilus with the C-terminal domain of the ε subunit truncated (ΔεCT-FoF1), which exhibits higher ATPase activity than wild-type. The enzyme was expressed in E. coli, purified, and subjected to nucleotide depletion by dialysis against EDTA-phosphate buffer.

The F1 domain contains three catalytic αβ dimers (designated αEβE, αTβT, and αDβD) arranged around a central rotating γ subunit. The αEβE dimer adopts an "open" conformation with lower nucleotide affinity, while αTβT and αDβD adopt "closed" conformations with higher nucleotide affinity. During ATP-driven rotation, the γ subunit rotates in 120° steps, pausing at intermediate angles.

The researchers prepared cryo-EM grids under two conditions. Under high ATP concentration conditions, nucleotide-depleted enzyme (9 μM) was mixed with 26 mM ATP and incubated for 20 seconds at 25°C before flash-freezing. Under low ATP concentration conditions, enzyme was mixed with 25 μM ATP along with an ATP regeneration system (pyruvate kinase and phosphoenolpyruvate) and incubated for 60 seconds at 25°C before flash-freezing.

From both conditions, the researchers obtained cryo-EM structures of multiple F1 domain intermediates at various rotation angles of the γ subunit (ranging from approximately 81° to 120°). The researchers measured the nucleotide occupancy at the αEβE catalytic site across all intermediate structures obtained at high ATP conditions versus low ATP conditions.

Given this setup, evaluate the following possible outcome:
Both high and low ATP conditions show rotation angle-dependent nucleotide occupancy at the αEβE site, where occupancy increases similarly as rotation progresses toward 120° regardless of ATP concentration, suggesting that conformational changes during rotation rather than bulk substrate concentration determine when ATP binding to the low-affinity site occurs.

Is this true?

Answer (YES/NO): NO